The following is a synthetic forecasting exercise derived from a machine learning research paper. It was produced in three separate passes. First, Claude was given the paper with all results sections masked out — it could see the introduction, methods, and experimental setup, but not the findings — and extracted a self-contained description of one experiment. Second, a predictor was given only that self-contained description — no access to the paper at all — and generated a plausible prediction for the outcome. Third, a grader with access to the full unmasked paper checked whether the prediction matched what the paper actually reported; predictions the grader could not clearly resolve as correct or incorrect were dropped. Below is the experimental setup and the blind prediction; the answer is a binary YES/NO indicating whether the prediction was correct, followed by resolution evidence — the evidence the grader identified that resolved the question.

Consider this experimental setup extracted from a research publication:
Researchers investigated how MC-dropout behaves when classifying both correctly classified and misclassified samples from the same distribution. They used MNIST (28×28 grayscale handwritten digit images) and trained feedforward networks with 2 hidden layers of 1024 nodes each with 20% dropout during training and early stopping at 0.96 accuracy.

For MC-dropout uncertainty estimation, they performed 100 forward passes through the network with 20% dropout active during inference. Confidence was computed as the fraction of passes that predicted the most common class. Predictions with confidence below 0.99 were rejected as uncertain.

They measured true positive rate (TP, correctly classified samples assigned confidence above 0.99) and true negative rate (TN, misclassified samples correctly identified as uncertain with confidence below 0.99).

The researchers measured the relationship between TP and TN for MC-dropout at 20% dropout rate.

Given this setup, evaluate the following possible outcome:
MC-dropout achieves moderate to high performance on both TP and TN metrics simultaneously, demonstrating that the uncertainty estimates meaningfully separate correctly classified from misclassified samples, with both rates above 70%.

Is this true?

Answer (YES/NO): NO